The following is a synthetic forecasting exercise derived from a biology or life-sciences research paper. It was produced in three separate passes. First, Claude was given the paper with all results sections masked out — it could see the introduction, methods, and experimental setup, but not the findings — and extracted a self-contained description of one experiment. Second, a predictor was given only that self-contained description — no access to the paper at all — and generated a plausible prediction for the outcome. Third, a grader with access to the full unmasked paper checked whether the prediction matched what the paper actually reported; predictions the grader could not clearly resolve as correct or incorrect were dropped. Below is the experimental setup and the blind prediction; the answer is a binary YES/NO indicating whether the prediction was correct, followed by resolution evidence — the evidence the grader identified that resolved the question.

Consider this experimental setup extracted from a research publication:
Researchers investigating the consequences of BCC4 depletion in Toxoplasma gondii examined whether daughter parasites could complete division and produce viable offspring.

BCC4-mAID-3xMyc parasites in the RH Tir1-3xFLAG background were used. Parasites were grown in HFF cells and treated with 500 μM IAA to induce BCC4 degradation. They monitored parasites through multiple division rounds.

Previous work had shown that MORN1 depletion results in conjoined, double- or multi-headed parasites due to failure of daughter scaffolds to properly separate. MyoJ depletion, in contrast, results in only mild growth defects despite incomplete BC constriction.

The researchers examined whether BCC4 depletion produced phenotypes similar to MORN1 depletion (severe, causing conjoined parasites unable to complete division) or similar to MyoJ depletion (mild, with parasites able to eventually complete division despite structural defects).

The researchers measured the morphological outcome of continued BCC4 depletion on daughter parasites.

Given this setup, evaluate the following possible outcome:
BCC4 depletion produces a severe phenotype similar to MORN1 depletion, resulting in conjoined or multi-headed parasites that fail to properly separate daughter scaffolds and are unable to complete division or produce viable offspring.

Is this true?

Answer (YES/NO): YES